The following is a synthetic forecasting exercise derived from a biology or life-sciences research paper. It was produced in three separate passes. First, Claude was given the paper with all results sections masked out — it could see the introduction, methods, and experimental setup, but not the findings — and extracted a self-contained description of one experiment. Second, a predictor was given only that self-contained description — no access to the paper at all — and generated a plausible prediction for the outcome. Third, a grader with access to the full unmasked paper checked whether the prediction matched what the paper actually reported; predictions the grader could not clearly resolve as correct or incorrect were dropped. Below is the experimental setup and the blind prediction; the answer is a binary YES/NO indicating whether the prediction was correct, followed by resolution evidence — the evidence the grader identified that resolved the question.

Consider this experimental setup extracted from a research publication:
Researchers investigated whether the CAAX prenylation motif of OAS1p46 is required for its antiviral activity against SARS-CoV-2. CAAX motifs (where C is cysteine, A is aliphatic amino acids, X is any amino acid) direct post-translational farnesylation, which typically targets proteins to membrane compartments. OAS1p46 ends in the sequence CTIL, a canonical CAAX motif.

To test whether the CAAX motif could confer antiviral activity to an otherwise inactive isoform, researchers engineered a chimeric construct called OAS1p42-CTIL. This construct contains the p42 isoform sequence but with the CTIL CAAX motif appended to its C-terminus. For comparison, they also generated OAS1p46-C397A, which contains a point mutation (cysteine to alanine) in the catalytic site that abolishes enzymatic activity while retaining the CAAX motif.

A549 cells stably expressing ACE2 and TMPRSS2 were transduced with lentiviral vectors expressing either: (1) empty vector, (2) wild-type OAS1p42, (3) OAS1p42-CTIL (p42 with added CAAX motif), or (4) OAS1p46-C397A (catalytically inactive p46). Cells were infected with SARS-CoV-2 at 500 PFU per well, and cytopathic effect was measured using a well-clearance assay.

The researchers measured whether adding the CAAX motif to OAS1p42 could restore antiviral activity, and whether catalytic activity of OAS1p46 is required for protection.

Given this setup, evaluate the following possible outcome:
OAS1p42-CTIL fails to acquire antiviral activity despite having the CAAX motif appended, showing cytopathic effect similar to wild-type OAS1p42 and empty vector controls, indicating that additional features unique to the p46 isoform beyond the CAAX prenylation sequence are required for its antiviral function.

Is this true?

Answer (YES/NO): NO